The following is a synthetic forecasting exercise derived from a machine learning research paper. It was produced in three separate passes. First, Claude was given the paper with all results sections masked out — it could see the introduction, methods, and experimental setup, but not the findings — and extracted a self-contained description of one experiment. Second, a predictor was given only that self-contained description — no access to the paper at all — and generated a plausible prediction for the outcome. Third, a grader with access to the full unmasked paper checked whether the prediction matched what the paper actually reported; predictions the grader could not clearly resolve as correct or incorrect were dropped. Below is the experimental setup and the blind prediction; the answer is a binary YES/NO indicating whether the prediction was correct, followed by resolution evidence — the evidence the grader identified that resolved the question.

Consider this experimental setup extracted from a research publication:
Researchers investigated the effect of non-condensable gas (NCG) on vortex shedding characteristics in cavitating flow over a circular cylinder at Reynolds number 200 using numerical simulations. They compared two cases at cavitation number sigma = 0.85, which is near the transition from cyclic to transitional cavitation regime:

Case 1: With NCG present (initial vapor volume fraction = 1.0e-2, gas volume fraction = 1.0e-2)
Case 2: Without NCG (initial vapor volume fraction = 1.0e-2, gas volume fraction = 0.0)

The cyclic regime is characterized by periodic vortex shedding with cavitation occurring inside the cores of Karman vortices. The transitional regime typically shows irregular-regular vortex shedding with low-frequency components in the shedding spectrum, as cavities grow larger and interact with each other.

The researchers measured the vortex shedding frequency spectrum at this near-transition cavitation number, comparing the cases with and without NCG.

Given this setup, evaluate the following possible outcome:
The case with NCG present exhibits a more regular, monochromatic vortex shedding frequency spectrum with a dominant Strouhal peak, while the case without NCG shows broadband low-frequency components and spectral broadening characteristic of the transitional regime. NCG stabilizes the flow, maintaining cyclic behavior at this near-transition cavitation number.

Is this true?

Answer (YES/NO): YES